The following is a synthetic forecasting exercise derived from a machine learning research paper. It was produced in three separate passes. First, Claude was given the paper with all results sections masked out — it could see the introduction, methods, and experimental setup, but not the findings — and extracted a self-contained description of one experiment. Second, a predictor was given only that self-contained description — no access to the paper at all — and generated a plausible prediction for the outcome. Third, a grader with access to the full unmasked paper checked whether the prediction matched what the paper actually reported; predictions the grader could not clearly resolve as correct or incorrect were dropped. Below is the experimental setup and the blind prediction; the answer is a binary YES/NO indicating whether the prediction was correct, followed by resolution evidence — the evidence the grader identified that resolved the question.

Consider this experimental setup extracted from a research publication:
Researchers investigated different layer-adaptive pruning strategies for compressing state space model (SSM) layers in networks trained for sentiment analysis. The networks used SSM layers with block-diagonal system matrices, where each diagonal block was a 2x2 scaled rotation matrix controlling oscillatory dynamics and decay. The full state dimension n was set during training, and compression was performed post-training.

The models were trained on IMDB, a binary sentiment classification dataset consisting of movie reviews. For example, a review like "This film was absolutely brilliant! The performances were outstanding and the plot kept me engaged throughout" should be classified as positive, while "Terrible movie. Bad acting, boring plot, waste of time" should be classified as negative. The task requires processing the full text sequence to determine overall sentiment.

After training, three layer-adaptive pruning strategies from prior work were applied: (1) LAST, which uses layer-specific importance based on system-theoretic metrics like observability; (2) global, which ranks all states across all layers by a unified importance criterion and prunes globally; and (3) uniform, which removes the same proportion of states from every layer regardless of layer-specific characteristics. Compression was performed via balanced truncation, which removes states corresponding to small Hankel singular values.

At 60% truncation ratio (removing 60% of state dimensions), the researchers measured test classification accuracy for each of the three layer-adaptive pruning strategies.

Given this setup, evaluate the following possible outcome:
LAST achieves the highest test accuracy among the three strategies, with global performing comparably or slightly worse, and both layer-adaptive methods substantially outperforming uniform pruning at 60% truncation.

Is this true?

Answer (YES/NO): YES